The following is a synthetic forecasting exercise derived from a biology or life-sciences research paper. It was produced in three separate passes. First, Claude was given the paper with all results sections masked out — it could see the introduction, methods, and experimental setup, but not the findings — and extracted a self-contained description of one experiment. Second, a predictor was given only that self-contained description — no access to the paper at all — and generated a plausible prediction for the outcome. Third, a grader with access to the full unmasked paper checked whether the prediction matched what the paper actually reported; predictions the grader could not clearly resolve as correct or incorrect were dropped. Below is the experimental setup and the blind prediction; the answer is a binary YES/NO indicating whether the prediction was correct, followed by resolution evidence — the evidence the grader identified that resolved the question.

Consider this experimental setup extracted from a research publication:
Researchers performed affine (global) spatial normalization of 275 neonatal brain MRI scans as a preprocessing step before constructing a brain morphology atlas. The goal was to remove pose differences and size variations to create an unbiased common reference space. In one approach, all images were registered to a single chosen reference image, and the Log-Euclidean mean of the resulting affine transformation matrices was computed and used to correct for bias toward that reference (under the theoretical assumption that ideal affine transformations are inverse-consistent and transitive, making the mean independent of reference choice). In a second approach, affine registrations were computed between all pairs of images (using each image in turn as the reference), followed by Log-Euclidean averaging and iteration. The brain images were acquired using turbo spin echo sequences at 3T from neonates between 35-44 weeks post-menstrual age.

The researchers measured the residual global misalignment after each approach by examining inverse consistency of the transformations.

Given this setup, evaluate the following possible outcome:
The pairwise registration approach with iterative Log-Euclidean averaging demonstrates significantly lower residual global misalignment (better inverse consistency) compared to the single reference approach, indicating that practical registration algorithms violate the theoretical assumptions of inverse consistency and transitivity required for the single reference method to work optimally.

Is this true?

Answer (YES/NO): YES